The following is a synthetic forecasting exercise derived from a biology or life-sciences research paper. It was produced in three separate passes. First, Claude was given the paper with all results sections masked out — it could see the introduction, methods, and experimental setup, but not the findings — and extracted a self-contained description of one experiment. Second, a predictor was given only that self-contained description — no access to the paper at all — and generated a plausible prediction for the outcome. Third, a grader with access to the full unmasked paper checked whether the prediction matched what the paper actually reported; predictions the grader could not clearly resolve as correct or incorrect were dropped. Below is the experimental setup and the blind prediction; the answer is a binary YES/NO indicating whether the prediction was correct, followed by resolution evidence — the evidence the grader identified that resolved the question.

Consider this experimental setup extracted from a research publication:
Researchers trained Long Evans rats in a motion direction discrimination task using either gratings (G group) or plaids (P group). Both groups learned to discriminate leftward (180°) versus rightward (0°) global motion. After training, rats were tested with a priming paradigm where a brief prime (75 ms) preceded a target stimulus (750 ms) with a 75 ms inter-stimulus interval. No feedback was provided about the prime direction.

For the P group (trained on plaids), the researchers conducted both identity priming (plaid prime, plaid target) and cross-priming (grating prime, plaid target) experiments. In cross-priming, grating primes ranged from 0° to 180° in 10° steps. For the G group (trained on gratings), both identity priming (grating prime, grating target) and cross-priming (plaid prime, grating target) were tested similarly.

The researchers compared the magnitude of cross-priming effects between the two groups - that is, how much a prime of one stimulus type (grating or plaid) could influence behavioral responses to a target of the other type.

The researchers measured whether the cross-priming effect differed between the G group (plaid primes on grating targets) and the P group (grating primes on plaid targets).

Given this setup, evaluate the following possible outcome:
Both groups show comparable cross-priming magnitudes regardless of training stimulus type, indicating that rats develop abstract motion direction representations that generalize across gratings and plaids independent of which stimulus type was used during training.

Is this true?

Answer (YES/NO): NO